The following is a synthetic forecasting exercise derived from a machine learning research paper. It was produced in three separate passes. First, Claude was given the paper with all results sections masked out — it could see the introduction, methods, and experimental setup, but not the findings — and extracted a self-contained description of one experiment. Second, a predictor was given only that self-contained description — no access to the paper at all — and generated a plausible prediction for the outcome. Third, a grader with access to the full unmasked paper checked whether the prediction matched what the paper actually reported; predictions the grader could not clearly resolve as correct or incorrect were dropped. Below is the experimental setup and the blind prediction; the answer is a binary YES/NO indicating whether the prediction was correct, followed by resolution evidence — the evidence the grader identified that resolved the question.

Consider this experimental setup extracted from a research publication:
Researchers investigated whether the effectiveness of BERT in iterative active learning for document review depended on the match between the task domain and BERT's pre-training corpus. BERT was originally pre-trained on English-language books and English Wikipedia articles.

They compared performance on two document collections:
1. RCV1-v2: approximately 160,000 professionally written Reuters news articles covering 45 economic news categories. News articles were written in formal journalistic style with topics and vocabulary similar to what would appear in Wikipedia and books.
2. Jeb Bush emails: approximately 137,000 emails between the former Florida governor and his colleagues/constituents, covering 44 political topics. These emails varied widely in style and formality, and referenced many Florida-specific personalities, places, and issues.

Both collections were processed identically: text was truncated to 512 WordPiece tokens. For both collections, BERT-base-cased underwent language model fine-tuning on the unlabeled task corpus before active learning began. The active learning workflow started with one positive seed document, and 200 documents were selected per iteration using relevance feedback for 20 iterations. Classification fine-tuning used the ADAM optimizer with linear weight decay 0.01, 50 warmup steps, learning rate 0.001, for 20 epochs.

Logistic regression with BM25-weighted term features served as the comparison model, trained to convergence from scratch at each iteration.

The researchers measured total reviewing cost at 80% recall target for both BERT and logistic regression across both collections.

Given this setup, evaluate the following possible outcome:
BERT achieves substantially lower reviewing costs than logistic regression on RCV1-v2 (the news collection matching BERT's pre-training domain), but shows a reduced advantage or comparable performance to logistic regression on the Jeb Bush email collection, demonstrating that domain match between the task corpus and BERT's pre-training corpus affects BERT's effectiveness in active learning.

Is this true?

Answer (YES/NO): NO